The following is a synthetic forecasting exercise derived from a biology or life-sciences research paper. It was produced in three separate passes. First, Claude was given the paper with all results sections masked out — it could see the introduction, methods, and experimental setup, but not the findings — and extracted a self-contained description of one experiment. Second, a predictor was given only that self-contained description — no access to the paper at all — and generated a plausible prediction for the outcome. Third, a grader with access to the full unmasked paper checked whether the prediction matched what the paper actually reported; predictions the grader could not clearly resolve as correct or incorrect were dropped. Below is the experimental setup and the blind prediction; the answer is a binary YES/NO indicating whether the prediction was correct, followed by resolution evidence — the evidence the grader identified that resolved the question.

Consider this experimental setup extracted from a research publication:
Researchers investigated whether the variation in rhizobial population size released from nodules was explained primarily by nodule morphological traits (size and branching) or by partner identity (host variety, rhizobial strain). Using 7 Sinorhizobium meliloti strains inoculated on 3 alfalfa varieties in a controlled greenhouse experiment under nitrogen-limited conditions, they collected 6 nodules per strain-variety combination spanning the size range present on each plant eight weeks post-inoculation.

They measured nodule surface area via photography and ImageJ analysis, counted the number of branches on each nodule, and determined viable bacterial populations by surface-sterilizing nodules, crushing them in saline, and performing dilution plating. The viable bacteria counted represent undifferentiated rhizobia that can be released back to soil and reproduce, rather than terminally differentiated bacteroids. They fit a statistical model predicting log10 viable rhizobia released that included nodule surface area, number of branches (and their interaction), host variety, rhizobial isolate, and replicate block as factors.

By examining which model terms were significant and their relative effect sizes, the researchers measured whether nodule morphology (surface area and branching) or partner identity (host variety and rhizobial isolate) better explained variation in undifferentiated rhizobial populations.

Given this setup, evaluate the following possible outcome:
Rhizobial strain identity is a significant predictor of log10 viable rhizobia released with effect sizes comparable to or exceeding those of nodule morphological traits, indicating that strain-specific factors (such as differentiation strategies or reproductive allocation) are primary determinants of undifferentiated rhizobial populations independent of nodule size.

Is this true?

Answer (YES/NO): NO